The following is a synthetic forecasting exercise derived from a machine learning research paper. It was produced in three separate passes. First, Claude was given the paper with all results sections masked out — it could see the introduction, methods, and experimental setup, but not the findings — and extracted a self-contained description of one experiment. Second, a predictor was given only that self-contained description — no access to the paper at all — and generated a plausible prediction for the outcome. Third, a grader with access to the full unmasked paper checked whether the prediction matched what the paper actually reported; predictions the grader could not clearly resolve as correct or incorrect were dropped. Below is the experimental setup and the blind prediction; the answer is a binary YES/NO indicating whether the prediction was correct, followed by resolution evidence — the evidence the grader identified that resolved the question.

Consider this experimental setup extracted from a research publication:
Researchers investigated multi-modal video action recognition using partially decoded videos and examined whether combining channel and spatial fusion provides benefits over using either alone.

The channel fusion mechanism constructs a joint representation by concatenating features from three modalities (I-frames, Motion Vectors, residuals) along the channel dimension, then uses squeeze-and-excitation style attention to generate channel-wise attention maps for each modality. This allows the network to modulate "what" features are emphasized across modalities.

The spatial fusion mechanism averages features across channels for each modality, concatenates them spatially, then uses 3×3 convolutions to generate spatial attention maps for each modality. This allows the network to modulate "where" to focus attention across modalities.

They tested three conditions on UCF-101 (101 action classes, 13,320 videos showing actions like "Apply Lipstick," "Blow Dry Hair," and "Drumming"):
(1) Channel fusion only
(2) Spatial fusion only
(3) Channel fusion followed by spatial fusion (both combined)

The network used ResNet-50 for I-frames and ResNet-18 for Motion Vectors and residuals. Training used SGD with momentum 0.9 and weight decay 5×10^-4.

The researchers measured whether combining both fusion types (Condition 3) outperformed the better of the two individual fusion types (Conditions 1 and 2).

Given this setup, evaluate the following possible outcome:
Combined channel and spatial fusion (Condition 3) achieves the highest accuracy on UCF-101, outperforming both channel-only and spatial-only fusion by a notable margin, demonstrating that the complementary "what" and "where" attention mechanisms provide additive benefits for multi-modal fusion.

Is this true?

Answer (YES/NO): YES